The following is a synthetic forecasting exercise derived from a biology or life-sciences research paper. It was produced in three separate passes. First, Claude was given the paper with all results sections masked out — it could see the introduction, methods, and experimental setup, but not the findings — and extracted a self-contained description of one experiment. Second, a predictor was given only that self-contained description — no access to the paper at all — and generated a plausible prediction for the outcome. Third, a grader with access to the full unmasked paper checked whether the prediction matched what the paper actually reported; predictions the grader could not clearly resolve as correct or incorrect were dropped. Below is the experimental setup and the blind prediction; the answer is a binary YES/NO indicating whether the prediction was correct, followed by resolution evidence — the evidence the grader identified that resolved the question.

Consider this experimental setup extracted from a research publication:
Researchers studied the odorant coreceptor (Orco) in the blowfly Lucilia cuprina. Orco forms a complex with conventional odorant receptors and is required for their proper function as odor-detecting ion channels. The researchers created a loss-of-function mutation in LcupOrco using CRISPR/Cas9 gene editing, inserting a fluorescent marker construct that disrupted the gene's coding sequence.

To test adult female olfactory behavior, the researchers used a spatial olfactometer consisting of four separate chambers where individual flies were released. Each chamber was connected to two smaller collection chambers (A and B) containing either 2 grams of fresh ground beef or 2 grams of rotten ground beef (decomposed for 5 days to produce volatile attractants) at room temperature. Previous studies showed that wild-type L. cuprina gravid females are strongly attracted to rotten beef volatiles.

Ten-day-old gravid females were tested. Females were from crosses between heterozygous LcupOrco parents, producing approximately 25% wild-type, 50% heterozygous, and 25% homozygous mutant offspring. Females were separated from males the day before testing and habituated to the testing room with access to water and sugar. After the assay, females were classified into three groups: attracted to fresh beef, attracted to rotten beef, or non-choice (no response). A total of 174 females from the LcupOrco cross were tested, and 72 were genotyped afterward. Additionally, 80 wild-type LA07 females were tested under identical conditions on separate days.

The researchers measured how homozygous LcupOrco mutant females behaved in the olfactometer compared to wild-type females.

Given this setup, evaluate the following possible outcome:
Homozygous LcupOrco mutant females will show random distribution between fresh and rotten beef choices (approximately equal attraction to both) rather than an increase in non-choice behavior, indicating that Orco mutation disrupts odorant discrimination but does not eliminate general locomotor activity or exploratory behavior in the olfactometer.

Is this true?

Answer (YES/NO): NO